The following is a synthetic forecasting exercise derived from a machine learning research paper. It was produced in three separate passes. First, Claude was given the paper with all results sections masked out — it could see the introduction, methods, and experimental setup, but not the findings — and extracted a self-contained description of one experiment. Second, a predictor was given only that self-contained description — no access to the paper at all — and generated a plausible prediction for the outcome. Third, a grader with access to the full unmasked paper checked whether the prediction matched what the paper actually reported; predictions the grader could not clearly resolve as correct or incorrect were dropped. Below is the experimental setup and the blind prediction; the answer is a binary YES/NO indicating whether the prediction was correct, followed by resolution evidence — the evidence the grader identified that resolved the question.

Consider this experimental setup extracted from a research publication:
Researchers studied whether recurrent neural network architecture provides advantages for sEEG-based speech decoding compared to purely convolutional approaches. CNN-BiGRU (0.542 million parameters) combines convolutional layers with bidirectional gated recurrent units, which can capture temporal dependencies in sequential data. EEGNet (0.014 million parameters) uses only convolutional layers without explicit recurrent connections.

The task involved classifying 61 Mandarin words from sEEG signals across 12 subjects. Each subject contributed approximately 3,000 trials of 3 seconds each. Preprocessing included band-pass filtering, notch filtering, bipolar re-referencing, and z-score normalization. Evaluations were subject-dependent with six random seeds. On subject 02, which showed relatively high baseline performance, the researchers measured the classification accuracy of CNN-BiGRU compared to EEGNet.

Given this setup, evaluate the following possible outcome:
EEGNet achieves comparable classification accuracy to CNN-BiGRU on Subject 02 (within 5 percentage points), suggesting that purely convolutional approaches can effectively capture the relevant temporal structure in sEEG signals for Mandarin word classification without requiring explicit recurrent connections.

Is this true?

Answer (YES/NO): NO